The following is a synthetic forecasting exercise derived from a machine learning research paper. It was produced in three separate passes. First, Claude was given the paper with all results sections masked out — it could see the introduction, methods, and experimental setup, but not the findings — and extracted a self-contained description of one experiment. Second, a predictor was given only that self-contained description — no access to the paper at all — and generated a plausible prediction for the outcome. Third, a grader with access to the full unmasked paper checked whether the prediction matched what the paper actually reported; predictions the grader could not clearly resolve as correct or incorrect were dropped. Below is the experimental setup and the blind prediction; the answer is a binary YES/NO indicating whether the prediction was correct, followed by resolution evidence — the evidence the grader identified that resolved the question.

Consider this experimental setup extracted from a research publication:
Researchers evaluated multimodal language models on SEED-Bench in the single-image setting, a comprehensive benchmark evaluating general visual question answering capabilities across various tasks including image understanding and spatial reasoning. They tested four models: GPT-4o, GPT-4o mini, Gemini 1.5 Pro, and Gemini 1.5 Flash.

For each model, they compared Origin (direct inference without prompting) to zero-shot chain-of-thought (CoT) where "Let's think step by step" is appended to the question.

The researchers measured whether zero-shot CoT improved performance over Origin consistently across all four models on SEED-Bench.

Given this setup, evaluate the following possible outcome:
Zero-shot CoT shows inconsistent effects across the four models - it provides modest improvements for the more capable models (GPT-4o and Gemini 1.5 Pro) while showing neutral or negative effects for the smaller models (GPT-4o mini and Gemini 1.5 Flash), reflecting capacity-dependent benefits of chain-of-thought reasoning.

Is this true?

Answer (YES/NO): NO